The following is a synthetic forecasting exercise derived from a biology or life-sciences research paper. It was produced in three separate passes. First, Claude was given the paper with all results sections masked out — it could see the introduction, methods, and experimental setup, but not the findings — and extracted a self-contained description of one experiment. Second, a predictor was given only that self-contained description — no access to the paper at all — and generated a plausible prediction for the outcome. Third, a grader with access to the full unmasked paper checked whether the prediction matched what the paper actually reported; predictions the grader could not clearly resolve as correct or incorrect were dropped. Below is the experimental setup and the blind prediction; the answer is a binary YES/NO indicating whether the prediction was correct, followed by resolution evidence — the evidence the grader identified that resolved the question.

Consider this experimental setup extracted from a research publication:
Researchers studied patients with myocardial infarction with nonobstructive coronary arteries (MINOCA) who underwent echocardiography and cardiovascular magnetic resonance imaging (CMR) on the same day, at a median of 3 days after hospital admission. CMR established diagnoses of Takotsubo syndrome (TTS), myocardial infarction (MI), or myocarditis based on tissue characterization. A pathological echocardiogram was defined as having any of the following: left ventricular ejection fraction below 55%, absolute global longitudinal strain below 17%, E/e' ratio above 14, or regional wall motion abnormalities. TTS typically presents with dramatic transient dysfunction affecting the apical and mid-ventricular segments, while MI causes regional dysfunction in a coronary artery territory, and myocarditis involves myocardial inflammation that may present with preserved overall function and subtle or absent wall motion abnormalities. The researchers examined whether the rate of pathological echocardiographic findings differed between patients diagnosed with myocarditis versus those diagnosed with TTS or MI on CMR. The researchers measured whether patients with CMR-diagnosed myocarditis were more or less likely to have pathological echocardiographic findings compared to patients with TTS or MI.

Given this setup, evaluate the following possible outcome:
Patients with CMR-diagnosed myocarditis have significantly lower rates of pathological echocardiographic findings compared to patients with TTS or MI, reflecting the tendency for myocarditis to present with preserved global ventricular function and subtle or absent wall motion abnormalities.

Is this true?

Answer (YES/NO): YES